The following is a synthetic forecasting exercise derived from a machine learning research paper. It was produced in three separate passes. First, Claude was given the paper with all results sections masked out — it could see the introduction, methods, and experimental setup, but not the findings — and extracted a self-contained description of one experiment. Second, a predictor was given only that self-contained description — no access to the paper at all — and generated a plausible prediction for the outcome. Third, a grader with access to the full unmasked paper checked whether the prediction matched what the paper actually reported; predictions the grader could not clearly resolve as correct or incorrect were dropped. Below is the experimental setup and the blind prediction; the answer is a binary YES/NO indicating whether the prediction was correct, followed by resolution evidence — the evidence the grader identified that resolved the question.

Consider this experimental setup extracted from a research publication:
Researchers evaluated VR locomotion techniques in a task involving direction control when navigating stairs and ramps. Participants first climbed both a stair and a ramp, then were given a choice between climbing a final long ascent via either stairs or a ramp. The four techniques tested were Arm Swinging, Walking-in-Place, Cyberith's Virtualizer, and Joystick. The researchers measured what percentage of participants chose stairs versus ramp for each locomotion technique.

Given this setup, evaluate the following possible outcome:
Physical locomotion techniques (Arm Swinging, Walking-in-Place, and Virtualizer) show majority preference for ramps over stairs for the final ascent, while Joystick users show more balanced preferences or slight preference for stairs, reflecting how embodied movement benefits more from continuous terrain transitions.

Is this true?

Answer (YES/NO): NO